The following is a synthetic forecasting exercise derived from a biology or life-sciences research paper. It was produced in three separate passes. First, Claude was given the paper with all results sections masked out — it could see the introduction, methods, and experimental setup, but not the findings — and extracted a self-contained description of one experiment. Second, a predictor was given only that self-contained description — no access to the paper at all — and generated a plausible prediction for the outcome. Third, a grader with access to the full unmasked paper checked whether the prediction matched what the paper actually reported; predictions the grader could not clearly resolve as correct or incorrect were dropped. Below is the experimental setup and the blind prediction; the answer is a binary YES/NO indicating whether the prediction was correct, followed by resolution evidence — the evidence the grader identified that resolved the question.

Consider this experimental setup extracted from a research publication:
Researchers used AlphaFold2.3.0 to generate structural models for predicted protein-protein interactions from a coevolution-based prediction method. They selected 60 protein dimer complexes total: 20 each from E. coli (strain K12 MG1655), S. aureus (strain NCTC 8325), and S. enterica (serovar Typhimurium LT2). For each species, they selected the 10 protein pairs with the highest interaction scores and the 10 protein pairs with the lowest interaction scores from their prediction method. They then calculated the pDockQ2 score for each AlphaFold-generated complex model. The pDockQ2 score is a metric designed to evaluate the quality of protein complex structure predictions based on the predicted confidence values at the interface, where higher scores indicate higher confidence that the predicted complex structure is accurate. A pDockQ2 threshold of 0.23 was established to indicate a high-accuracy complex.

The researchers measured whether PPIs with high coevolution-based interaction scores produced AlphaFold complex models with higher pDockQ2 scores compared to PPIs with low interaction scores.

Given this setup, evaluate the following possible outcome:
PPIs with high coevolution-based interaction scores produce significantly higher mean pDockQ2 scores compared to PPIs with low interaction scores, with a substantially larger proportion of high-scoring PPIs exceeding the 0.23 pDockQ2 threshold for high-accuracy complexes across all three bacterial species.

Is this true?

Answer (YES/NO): NO